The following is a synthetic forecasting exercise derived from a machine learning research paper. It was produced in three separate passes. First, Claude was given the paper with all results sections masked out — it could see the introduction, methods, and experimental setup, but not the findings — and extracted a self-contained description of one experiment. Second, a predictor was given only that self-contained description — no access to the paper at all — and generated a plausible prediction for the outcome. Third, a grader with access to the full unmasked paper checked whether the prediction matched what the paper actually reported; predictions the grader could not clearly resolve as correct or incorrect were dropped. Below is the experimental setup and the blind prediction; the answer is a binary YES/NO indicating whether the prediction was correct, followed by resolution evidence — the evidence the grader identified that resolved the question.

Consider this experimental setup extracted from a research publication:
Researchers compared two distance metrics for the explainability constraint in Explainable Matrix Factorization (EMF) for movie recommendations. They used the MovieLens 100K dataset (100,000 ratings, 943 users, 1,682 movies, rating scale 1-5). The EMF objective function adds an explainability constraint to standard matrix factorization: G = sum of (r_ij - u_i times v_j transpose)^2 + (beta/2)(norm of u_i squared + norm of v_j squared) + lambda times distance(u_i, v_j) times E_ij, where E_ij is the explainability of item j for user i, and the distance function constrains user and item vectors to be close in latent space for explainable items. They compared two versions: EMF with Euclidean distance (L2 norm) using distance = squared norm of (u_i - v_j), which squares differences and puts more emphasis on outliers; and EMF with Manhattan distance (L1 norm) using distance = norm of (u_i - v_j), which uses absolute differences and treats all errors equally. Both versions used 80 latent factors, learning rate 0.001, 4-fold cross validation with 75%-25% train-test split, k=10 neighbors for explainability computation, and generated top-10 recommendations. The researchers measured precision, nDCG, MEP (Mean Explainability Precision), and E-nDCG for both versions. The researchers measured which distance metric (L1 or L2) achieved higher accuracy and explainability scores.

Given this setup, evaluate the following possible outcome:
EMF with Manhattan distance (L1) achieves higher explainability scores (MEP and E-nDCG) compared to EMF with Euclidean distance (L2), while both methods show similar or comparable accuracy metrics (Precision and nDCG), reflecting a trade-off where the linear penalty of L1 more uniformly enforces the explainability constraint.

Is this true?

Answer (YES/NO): NO